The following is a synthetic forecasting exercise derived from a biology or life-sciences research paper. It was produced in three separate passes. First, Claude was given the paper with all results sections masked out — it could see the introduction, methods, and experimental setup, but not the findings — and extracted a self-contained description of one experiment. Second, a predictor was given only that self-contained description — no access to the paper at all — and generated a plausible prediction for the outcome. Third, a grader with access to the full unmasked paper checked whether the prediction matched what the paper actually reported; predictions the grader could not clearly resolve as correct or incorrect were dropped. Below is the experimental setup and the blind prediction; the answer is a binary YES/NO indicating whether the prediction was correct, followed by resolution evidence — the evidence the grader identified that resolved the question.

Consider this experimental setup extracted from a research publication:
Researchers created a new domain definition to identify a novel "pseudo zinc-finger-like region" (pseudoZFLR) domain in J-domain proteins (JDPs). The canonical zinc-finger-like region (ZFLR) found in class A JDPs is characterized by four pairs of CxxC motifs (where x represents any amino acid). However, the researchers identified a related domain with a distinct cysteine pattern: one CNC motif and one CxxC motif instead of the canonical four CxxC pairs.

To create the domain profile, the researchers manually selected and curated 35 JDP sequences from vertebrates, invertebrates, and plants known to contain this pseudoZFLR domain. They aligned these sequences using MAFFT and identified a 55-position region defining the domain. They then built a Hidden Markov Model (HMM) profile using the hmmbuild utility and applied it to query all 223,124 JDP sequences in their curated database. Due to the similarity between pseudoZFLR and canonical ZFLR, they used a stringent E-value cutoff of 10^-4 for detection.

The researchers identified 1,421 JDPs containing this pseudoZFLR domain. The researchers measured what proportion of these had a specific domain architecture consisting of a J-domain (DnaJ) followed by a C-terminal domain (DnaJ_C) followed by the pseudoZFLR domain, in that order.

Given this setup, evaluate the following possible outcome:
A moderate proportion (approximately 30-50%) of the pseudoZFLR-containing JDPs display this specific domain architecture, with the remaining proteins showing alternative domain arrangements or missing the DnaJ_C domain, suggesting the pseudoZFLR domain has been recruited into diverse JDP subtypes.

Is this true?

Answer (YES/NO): NO